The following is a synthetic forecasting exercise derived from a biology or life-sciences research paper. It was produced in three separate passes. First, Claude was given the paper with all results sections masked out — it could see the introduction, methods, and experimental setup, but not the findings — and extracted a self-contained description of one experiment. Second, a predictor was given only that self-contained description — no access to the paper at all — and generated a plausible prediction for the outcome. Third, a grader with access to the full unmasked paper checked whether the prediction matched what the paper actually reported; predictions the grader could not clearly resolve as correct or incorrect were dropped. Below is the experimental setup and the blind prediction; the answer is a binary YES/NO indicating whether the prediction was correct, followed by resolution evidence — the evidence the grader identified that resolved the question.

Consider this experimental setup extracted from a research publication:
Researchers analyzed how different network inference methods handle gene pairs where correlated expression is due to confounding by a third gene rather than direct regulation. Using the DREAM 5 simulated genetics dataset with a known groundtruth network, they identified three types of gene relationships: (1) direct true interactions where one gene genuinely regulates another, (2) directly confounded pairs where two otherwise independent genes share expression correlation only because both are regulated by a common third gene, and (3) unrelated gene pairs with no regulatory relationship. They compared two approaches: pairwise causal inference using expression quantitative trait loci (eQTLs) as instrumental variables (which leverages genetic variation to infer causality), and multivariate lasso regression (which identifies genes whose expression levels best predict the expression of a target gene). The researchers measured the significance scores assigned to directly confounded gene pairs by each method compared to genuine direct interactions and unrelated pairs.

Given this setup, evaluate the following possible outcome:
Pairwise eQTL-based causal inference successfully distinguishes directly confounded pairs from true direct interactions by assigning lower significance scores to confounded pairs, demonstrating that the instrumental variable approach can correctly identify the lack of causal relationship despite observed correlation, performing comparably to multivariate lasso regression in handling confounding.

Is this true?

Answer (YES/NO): NO